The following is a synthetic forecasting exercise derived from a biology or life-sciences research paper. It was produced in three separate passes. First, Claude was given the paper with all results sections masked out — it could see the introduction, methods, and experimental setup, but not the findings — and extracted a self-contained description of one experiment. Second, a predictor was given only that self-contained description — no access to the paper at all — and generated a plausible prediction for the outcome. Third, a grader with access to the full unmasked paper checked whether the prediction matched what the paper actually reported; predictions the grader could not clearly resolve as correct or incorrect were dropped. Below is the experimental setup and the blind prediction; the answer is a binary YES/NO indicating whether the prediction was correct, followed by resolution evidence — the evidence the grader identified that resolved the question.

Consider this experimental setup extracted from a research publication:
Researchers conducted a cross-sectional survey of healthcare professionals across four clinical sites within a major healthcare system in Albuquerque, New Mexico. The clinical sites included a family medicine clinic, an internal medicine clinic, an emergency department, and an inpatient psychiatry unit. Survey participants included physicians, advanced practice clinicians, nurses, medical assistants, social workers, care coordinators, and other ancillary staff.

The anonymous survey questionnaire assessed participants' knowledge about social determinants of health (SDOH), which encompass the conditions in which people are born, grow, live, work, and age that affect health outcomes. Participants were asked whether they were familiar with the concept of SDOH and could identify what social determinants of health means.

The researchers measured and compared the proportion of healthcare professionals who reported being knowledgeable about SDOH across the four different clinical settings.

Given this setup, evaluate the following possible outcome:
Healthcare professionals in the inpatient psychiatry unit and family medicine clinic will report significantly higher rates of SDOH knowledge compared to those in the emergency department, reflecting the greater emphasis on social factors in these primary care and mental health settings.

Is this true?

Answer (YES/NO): NO